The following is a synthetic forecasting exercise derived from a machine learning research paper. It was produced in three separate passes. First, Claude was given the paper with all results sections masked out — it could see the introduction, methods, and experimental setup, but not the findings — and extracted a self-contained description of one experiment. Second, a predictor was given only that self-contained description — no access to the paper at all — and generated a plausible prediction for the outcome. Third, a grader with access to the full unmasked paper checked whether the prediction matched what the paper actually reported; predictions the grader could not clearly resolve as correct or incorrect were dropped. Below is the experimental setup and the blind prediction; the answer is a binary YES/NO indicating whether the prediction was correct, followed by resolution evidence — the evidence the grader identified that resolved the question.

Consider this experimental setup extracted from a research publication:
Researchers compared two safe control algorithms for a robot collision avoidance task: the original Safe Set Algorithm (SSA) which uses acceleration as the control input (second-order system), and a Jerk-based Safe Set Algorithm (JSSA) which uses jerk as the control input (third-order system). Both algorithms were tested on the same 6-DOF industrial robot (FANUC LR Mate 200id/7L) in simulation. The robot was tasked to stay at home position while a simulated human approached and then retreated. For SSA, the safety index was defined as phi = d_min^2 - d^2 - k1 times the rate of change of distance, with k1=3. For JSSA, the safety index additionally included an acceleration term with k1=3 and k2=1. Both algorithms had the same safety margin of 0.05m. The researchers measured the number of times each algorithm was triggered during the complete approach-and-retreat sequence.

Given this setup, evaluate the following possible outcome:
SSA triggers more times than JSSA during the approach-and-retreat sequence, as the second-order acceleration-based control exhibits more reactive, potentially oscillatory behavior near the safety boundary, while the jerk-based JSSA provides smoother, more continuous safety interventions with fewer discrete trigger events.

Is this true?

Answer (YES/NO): NO